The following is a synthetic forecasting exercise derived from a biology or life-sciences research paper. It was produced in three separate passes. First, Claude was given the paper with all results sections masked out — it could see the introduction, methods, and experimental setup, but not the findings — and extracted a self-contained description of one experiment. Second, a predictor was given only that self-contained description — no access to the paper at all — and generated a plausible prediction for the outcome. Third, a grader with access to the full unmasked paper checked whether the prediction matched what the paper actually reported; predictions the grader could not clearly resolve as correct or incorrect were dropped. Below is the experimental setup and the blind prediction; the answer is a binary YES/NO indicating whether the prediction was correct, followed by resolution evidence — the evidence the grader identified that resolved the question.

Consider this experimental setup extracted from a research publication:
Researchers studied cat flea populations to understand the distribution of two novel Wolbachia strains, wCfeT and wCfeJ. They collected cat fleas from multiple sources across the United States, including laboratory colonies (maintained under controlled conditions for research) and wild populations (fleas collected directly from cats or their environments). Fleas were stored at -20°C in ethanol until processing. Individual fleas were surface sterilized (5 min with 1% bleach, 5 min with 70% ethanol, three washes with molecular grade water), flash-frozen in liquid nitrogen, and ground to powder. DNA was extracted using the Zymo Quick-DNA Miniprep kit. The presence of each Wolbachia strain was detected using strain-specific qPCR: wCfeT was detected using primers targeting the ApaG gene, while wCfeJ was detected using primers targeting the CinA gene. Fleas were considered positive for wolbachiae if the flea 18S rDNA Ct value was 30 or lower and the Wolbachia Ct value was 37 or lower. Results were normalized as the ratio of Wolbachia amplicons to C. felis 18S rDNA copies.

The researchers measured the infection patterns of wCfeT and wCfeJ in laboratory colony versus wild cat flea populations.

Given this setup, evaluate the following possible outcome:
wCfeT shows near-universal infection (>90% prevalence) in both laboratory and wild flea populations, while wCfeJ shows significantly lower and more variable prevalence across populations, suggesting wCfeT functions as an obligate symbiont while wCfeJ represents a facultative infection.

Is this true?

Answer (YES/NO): NO